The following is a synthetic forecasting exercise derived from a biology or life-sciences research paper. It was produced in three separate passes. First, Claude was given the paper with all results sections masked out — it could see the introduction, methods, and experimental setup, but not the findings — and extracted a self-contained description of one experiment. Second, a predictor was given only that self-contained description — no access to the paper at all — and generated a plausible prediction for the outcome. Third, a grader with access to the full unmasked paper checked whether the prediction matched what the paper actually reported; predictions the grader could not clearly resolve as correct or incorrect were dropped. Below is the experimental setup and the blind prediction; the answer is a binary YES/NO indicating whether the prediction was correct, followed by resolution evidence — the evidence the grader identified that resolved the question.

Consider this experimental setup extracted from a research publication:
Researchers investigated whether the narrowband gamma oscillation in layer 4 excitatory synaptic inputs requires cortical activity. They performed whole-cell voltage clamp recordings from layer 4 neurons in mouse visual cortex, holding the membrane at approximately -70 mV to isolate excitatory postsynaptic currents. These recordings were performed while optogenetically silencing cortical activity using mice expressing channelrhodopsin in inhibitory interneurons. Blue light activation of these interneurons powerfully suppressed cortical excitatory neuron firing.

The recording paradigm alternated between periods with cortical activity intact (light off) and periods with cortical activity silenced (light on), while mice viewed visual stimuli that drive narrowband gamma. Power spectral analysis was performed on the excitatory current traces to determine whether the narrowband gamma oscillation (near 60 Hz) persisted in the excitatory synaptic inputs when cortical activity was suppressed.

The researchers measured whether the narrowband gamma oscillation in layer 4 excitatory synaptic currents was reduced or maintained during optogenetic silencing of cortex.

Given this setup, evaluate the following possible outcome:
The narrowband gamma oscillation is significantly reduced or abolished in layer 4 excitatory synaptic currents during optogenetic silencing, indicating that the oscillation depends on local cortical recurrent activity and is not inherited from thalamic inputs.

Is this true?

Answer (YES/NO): NO